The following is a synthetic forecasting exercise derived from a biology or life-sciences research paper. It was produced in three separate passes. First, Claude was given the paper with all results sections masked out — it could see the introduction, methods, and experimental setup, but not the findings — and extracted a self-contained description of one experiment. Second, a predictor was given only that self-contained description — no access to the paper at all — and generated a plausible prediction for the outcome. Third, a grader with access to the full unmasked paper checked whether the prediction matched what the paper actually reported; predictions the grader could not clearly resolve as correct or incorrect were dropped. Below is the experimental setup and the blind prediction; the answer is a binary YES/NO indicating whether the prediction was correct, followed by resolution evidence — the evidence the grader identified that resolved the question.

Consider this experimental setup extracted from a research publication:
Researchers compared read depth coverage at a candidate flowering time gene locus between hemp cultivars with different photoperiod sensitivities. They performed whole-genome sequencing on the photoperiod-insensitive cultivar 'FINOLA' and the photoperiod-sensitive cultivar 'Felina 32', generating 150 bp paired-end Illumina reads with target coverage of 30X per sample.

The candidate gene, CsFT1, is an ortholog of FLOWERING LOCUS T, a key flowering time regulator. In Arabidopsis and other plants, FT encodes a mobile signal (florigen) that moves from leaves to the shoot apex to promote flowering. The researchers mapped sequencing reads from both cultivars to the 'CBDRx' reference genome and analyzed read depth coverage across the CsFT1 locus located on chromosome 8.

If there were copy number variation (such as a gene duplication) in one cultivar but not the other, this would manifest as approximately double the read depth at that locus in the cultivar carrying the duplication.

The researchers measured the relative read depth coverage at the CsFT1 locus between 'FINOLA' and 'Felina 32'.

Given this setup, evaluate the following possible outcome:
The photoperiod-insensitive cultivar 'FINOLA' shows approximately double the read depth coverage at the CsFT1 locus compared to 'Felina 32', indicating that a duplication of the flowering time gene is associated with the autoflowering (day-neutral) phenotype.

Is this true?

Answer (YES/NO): YES